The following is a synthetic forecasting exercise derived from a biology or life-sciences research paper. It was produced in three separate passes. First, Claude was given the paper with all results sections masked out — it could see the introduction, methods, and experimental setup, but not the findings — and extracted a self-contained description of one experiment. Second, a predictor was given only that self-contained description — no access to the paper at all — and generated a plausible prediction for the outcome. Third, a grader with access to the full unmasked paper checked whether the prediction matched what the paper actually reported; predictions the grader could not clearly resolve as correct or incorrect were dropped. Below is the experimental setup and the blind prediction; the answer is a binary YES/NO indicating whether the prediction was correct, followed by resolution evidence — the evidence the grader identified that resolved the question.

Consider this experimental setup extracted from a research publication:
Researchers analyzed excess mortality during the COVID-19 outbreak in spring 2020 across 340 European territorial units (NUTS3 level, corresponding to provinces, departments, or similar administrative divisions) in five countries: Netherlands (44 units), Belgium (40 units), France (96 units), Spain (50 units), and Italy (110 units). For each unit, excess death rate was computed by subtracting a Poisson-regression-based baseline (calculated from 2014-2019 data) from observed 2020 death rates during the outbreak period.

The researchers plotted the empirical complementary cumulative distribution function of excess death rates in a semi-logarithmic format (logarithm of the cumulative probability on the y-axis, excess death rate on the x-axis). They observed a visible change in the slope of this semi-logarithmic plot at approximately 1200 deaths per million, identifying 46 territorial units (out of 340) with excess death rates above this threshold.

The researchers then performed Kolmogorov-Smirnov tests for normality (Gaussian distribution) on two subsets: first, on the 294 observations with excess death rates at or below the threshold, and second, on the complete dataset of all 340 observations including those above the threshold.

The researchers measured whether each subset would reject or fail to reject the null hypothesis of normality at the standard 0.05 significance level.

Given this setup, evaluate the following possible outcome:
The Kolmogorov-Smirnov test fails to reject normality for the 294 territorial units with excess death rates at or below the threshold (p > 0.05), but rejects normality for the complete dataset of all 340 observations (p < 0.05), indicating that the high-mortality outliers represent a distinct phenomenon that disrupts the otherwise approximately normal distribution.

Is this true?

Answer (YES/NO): YES